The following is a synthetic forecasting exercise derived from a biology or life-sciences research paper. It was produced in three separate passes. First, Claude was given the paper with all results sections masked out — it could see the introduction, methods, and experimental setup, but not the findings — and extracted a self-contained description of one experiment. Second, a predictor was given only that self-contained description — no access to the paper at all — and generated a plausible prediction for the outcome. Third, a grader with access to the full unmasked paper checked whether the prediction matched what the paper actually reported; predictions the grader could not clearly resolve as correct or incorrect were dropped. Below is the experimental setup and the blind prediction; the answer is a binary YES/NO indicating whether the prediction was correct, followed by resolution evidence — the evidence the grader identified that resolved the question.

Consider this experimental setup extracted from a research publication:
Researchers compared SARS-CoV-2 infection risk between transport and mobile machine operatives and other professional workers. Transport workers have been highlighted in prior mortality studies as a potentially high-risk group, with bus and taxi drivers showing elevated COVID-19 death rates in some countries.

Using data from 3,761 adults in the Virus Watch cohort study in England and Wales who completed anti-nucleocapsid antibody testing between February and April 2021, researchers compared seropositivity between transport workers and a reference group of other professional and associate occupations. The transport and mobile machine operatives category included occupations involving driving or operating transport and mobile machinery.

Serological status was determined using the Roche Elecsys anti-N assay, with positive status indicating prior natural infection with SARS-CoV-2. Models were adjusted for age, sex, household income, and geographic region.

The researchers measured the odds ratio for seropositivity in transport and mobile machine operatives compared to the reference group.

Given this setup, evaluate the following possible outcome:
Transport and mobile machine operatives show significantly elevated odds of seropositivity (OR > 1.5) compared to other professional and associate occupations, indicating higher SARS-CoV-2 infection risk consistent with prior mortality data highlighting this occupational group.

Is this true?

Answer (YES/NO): YES